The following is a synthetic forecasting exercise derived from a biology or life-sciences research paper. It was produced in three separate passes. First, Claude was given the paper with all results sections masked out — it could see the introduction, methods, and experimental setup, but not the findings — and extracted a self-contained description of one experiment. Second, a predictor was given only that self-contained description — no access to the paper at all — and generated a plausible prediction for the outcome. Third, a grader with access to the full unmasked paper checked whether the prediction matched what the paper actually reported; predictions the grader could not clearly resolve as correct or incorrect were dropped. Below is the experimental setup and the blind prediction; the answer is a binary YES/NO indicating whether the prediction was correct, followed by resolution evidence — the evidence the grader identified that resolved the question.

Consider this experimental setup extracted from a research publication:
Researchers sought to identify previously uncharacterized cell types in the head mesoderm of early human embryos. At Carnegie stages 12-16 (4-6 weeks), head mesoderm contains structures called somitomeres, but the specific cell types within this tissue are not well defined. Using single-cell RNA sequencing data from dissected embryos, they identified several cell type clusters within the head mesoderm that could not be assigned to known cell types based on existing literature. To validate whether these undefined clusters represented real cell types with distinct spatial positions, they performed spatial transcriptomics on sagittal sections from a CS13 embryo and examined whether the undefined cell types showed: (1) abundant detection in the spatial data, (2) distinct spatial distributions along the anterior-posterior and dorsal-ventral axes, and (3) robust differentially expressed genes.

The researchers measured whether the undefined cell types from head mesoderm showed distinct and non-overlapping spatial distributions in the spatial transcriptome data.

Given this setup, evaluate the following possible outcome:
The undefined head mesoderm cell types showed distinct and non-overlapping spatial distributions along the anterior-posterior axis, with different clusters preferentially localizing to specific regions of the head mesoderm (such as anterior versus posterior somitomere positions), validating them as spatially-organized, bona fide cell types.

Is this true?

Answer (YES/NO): NO